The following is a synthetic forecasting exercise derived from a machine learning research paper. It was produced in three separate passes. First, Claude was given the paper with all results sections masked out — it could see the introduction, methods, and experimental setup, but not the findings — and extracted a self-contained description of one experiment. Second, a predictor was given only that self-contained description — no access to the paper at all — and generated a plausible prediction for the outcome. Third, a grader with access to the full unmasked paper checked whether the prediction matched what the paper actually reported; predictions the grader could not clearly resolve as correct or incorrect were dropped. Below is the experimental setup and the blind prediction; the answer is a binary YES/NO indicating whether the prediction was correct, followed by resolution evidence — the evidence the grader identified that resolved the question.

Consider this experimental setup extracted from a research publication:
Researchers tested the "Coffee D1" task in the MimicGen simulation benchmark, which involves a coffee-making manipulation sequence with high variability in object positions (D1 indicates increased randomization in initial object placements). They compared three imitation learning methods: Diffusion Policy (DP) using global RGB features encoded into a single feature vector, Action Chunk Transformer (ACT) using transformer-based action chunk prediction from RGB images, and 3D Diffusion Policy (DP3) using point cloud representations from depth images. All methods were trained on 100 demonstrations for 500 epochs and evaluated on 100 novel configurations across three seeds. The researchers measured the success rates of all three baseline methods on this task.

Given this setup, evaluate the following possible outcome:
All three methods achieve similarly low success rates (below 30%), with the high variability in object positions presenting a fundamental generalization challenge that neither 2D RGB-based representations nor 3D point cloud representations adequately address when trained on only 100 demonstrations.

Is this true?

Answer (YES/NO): NO